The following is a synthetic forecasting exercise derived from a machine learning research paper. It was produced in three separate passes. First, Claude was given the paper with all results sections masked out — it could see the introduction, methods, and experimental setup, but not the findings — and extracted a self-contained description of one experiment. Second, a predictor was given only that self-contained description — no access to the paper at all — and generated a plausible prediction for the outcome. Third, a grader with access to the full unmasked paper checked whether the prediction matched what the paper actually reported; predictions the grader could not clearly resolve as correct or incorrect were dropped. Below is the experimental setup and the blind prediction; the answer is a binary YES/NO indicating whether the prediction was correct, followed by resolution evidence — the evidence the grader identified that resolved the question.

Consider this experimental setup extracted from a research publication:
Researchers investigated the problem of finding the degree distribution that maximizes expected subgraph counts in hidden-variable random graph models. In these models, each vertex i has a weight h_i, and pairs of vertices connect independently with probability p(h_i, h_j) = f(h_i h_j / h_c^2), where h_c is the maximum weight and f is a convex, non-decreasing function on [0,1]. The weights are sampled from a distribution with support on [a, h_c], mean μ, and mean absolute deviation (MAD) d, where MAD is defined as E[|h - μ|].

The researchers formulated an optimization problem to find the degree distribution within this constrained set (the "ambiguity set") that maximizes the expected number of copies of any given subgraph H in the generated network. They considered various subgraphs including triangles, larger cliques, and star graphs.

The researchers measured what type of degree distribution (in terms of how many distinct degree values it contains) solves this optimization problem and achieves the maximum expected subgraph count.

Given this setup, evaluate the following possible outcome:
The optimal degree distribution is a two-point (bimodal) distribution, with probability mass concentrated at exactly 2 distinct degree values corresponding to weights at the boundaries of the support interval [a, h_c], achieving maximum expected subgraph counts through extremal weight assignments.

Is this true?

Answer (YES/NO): NO